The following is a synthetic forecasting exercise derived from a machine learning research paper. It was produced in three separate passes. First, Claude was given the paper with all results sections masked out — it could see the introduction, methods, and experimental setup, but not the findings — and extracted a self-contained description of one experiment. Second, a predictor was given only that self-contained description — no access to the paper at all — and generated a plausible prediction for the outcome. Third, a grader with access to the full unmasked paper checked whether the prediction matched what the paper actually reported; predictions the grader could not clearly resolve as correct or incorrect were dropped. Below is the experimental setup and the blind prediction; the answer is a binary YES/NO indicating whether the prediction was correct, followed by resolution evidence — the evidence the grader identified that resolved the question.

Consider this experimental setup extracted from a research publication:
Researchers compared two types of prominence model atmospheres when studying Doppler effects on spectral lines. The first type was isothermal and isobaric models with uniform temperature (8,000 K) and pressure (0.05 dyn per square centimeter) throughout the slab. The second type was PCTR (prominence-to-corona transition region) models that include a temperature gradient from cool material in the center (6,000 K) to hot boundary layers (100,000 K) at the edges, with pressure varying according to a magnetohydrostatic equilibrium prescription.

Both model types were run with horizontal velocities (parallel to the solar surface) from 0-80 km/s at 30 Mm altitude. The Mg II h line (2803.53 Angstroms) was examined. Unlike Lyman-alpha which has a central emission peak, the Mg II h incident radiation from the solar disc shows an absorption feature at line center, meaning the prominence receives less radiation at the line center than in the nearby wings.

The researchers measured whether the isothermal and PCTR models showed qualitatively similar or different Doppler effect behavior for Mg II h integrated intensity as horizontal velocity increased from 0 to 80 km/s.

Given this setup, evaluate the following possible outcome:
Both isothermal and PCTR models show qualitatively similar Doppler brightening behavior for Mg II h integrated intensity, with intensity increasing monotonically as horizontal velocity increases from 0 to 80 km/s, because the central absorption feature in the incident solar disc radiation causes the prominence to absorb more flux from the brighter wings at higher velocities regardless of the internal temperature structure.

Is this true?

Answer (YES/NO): NO